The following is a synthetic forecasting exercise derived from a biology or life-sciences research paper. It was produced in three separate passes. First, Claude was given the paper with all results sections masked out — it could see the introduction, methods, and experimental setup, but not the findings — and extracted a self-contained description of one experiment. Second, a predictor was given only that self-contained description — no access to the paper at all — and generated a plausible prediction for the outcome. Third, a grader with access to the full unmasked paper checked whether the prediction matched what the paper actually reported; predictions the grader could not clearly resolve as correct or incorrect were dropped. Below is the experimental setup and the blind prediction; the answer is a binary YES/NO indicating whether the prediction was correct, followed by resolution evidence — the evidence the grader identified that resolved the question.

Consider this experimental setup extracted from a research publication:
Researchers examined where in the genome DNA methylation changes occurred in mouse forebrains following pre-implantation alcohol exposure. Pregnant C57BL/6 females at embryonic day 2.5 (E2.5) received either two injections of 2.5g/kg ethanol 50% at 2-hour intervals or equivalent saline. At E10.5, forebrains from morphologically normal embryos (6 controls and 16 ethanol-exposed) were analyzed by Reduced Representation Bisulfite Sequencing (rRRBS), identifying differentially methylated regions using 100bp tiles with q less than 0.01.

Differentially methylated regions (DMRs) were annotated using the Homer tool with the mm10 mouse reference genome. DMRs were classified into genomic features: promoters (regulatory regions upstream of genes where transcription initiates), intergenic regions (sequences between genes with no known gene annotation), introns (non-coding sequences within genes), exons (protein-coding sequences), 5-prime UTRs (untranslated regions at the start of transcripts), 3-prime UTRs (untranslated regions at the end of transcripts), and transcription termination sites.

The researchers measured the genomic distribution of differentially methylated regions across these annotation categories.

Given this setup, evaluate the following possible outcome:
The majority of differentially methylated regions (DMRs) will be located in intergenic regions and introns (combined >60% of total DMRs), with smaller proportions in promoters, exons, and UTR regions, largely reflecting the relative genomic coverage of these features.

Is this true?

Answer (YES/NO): YES